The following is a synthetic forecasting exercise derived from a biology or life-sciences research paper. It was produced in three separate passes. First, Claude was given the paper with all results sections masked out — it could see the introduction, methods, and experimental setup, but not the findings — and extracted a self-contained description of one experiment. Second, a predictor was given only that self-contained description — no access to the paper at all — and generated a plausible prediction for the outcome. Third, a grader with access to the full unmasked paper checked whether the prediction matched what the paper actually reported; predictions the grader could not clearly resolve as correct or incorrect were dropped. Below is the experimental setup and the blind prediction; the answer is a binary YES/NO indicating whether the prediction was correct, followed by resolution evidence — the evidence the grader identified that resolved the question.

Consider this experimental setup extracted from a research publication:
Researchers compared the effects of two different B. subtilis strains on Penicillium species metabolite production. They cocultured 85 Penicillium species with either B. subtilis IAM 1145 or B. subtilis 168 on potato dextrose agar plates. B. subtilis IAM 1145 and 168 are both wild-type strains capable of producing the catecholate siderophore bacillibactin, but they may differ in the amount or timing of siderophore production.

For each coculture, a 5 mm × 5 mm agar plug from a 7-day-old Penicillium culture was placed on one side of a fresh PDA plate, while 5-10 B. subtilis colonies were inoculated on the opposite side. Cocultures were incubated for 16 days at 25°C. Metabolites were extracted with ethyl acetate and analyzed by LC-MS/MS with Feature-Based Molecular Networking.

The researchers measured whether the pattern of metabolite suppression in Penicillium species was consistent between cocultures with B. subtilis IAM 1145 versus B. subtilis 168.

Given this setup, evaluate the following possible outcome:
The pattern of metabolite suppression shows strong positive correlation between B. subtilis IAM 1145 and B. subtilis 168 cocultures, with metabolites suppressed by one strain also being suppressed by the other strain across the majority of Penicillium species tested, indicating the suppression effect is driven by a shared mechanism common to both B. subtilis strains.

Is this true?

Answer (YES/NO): NO